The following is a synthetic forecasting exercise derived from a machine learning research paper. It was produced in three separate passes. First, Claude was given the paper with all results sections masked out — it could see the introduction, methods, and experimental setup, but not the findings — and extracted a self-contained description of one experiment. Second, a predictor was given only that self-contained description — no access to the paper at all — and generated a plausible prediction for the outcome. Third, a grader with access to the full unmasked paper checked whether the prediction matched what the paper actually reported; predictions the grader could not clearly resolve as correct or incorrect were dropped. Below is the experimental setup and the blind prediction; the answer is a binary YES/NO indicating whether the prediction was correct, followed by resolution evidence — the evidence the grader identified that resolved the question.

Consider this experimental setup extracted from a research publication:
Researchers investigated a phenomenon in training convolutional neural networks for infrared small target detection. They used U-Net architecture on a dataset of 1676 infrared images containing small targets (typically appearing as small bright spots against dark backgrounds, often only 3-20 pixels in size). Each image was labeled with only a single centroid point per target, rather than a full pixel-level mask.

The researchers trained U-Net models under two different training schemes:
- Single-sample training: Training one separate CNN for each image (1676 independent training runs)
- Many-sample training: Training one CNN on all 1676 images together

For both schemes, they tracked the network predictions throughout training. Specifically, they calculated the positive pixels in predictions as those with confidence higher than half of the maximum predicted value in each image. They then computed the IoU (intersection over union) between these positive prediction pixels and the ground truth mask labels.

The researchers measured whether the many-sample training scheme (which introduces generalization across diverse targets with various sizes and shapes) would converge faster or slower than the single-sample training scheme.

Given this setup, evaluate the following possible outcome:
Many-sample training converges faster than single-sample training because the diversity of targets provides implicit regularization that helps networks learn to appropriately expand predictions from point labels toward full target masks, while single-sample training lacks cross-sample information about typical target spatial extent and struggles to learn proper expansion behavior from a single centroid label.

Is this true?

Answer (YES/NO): NO